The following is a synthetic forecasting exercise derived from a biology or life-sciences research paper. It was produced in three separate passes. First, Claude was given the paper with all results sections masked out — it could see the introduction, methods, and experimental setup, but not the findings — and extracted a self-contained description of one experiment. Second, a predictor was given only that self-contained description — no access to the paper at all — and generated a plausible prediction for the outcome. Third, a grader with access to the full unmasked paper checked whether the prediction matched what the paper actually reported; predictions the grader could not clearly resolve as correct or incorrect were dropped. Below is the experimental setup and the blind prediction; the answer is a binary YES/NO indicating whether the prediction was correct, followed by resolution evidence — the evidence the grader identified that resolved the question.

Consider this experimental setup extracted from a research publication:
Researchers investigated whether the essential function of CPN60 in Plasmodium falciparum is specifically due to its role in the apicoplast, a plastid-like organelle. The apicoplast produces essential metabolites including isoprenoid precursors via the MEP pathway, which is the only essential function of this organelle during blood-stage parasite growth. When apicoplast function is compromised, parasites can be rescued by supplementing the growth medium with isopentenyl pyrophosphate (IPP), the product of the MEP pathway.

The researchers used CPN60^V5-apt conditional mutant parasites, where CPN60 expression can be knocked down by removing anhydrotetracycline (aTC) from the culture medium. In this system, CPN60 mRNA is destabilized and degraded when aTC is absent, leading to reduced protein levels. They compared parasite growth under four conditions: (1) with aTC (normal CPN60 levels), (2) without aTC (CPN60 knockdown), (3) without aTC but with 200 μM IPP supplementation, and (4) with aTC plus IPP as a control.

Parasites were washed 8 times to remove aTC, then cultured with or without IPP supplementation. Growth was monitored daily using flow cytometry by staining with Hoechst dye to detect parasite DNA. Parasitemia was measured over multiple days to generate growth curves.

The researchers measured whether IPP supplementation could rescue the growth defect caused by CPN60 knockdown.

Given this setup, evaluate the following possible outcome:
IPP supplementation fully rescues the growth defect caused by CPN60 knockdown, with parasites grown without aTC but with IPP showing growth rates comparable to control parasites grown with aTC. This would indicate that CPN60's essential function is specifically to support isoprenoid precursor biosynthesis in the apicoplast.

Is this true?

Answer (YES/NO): NO